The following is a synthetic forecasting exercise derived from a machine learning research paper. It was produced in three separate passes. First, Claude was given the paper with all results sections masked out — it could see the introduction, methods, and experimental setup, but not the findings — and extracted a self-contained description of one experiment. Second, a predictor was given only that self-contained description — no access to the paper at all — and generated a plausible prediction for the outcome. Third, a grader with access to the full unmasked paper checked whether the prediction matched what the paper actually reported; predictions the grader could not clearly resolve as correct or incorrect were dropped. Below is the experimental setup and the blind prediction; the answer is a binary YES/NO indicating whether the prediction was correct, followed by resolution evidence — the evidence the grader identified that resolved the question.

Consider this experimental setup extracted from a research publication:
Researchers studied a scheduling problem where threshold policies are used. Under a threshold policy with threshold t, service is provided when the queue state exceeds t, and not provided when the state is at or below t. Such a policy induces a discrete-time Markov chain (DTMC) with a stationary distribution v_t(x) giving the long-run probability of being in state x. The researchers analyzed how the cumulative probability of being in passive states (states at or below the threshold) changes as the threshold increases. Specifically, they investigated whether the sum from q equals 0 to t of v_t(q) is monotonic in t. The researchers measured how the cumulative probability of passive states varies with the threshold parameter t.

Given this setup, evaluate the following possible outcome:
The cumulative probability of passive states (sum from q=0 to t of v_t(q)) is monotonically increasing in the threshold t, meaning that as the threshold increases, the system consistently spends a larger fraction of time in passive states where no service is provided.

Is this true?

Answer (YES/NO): YES